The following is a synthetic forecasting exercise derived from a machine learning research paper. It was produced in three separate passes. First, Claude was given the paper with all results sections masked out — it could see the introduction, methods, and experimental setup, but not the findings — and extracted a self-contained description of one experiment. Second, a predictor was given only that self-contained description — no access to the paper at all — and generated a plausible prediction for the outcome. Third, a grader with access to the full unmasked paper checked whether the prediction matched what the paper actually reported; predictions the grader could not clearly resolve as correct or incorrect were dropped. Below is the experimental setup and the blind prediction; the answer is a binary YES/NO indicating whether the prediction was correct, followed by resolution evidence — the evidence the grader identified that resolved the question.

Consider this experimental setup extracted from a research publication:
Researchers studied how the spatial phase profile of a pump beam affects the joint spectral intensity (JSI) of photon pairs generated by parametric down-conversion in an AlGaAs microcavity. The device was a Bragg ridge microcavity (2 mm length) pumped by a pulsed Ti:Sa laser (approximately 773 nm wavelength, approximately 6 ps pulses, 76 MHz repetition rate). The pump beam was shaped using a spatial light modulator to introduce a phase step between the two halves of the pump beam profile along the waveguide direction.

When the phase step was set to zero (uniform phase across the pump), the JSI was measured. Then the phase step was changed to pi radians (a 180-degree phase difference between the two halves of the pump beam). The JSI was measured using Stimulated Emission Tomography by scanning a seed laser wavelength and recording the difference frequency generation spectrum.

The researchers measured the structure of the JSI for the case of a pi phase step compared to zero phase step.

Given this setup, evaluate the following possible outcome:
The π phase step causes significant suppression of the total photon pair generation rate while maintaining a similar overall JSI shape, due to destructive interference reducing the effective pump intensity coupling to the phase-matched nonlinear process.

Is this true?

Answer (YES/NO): NO